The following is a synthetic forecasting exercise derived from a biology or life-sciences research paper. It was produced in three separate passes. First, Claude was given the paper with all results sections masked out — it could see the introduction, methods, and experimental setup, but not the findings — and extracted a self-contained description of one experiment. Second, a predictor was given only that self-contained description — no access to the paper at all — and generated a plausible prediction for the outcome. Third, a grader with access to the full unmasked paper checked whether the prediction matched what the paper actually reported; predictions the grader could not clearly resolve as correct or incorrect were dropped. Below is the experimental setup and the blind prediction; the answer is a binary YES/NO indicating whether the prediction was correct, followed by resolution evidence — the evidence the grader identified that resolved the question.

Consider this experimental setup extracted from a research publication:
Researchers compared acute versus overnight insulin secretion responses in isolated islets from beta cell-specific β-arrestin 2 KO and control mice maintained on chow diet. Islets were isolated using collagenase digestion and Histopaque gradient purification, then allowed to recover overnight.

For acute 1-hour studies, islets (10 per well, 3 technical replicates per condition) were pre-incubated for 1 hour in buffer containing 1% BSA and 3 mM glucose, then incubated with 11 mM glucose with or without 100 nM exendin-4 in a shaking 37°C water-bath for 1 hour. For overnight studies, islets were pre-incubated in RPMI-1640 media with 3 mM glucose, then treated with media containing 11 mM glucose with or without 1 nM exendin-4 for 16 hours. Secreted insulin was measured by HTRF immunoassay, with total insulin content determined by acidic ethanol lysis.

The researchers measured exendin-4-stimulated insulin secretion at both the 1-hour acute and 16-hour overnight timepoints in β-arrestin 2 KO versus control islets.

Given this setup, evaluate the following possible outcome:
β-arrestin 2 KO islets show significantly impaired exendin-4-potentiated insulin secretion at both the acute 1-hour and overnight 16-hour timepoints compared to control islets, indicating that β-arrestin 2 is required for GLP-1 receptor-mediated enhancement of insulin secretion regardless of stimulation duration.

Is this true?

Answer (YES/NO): NO